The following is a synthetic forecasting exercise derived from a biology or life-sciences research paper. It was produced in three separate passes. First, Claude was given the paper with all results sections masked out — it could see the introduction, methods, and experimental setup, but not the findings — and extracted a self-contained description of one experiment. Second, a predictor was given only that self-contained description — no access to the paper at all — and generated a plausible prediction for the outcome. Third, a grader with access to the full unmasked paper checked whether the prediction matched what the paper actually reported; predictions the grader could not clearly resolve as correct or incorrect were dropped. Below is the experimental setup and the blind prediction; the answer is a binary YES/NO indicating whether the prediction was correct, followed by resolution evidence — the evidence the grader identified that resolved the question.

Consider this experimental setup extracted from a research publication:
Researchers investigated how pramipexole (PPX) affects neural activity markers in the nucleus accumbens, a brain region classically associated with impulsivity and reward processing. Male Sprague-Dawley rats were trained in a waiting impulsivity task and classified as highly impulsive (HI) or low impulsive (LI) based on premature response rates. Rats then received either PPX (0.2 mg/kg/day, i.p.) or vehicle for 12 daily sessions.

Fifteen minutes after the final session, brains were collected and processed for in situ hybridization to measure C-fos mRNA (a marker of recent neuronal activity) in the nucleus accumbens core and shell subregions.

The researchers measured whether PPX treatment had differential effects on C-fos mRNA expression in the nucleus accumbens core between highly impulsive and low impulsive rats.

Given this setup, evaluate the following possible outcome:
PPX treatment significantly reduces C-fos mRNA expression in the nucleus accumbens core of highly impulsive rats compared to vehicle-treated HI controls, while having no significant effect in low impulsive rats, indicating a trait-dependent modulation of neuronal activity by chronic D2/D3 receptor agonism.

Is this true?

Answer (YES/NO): NO